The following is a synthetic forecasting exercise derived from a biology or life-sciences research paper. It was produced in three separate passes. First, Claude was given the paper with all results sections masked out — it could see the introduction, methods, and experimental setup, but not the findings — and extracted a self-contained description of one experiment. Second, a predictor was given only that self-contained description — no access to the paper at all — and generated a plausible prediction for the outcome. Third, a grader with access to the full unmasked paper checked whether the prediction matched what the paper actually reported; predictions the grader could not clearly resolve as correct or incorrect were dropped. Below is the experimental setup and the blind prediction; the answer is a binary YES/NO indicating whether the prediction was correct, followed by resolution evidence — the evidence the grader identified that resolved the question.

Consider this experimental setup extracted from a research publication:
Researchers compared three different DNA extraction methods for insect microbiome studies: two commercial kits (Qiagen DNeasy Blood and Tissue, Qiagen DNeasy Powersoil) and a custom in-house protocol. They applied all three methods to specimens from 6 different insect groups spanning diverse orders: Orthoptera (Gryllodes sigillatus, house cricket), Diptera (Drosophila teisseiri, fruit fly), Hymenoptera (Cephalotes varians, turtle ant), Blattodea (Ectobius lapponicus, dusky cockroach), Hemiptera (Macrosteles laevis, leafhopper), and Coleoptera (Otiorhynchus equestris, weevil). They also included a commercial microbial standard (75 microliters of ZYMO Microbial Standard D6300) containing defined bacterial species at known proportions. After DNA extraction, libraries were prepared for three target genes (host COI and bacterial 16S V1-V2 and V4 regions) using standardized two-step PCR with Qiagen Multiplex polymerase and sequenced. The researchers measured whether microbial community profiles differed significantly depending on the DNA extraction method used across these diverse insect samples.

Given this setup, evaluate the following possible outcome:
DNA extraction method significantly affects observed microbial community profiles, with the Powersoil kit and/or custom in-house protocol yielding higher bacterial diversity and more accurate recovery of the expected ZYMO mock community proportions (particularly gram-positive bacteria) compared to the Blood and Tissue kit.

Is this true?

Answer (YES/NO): NO